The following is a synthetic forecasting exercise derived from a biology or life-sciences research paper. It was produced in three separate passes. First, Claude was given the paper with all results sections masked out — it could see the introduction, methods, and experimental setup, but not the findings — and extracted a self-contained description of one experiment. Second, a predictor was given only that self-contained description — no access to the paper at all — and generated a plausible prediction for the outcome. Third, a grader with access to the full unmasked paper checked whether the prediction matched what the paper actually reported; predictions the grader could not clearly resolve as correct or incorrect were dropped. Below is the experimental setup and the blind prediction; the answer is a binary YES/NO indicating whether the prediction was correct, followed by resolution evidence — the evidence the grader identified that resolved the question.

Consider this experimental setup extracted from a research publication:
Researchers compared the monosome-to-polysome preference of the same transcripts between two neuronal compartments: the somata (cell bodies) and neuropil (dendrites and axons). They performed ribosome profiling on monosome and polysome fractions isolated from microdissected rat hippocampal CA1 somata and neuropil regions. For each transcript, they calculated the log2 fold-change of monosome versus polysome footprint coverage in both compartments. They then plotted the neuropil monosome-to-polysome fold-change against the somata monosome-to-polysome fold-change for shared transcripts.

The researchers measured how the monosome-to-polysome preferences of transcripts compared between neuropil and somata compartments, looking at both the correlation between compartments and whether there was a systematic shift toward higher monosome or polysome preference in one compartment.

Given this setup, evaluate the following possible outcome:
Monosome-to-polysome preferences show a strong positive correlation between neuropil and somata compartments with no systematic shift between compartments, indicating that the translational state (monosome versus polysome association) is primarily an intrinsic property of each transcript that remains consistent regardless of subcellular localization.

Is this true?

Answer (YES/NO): NO